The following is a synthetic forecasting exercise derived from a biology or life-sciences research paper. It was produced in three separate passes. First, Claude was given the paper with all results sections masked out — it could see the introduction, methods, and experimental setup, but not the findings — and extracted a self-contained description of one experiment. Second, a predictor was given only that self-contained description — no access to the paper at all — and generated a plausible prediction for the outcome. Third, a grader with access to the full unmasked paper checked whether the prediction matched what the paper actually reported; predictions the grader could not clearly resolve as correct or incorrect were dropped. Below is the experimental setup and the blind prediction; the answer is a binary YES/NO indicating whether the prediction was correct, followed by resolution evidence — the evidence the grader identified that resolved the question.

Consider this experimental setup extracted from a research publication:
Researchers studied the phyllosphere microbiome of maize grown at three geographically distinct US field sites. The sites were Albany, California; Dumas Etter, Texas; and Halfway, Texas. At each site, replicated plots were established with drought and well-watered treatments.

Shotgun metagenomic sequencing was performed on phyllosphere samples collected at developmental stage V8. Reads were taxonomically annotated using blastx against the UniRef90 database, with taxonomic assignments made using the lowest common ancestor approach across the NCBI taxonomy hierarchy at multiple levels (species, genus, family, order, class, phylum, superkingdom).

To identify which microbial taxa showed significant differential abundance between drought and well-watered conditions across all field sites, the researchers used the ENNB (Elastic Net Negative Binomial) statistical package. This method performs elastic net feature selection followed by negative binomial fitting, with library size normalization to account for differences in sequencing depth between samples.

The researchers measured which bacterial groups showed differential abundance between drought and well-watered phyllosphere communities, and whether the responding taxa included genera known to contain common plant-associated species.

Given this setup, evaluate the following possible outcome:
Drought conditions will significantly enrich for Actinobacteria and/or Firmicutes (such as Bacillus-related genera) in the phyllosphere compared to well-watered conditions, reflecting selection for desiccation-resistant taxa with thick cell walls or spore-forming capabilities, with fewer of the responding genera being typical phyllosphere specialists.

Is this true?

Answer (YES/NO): NO